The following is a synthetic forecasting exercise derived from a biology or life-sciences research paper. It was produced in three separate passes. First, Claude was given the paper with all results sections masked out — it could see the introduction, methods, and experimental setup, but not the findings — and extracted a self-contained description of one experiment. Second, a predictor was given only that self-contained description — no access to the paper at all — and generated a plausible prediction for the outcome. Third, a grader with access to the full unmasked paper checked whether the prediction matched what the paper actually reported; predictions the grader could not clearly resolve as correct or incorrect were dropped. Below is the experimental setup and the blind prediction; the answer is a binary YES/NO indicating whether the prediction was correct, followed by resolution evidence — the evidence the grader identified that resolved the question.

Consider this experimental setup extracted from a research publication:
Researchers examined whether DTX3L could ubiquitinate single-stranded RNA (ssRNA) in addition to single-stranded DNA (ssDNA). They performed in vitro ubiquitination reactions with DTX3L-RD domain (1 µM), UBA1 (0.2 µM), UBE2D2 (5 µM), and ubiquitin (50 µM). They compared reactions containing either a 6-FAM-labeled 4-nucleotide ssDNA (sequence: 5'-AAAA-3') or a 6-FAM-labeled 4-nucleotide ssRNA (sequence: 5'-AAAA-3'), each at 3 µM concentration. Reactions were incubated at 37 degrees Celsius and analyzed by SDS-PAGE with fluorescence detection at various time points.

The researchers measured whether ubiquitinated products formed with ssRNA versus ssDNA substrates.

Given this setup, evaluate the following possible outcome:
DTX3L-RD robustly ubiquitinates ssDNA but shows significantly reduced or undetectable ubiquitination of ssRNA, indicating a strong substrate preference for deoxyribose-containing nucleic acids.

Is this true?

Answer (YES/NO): NO